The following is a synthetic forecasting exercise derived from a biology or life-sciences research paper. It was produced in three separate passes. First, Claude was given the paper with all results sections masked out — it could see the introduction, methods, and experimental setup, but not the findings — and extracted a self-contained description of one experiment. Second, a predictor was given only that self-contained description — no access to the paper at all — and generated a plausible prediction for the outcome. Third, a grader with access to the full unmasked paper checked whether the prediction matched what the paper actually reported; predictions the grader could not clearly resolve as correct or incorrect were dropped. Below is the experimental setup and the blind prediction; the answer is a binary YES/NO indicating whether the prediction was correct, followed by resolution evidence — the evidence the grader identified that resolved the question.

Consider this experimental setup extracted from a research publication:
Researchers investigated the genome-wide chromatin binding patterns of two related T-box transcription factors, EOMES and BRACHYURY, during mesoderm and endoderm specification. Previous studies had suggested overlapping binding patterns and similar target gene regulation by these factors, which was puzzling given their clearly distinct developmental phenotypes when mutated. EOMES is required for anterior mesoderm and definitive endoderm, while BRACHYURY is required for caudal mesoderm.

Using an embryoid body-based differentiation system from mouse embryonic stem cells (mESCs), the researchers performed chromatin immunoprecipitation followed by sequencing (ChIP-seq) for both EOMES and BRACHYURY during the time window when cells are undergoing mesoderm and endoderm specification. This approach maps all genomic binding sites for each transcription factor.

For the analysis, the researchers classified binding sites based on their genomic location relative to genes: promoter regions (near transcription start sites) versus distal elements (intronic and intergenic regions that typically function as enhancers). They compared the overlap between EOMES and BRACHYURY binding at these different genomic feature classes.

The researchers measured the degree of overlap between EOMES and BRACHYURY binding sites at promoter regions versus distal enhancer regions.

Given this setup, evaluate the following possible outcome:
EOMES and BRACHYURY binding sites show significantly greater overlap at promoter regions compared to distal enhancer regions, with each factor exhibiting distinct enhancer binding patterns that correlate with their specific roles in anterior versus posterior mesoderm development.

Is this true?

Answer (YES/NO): YES